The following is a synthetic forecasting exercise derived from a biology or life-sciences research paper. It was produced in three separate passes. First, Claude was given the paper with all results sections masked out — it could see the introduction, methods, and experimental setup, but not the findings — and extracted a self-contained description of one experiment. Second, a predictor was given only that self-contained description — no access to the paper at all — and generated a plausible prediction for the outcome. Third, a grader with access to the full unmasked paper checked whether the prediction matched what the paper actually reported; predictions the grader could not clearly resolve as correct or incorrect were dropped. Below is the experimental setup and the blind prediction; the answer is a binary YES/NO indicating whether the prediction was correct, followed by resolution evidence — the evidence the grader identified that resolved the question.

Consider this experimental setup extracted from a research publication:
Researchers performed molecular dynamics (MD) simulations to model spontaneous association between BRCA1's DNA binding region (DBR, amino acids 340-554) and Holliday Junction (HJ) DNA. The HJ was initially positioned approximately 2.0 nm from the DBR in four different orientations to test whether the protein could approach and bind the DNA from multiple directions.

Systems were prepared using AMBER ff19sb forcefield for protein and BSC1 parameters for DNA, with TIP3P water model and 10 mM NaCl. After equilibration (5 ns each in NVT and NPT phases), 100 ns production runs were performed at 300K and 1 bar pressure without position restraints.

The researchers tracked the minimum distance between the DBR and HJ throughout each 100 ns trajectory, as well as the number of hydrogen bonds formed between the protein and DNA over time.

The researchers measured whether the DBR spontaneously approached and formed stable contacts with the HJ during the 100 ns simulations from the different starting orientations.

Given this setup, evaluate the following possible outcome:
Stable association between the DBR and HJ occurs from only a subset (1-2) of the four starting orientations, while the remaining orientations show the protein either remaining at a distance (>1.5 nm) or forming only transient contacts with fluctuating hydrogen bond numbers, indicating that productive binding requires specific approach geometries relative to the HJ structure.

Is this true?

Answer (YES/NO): NO